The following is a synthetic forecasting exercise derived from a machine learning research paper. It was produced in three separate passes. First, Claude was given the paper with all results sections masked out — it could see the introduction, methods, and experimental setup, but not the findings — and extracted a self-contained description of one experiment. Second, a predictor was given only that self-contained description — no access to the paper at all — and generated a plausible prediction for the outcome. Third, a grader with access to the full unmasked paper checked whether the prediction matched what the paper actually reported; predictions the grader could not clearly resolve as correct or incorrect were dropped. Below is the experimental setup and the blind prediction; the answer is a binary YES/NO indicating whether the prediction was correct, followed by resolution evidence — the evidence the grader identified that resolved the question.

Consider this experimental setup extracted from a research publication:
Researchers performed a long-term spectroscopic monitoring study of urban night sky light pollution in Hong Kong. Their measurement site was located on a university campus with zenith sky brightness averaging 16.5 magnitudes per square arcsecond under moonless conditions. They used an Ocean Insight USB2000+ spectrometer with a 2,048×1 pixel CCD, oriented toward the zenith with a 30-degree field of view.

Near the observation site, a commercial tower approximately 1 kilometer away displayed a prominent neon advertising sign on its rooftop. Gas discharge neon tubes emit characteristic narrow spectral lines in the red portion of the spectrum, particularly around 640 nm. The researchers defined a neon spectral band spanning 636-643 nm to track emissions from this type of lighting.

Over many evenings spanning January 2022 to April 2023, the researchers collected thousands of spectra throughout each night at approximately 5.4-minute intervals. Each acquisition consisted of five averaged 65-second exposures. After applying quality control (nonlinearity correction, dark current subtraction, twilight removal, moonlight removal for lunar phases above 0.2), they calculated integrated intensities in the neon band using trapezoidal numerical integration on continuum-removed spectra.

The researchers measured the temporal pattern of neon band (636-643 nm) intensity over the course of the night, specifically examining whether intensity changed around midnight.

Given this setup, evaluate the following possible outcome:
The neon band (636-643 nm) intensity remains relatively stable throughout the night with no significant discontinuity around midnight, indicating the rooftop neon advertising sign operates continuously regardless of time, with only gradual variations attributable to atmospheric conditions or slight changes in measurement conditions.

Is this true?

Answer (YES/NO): NO